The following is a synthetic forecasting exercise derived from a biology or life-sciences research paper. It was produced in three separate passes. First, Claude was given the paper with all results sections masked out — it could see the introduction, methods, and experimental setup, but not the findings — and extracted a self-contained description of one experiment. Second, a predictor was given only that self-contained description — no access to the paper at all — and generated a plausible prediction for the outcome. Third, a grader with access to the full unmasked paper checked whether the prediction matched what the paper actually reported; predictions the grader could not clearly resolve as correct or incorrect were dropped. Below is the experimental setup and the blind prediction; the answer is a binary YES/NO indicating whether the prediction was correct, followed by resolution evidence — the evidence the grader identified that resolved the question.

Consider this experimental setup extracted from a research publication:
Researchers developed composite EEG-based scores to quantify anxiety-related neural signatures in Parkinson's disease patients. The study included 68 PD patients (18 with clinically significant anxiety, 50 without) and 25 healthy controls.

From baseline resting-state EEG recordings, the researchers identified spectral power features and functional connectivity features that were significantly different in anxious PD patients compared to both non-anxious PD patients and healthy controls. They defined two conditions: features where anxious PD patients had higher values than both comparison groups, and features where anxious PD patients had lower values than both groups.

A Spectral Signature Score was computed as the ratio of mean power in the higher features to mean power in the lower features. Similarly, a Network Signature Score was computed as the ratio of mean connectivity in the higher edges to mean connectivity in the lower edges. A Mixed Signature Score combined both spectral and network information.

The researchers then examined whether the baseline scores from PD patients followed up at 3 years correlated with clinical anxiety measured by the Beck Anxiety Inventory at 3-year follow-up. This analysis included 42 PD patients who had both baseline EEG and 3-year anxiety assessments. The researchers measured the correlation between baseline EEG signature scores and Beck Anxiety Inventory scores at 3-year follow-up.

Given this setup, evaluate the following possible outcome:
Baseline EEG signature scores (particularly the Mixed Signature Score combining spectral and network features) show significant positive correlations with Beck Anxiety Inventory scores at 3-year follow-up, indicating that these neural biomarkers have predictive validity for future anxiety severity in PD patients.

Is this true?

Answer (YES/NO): YES